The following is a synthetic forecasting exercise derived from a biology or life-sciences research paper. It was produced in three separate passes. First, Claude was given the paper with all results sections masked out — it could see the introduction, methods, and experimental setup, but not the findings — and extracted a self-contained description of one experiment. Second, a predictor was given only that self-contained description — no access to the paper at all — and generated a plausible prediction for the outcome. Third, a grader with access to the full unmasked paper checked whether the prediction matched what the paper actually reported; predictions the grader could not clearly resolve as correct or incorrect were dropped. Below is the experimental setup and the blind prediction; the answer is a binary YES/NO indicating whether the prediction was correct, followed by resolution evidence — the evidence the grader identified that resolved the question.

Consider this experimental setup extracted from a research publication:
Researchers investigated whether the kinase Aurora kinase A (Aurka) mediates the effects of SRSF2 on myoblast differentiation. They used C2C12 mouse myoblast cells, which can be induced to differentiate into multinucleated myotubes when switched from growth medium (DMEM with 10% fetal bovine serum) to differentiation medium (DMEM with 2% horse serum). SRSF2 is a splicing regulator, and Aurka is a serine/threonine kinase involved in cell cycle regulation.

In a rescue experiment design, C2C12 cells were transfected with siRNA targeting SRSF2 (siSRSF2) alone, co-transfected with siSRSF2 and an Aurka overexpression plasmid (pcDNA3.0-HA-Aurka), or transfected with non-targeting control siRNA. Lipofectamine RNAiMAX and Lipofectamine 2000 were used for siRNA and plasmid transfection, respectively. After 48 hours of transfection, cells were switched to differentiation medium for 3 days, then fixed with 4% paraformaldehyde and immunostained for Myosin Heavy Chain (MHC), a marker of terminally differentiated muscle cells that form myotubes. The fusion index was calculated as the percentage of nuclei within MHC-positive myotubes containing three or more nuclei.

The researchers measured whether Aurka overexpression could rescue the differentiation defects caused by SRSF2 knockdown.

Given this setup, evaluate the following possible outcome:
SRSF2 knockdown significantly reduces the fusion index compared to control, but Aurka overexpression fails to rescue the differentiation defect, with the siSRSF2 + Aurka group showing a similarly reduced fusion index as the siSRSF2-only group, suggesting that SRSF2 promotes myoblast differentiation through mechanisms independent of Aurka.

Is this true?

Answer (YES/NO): NO